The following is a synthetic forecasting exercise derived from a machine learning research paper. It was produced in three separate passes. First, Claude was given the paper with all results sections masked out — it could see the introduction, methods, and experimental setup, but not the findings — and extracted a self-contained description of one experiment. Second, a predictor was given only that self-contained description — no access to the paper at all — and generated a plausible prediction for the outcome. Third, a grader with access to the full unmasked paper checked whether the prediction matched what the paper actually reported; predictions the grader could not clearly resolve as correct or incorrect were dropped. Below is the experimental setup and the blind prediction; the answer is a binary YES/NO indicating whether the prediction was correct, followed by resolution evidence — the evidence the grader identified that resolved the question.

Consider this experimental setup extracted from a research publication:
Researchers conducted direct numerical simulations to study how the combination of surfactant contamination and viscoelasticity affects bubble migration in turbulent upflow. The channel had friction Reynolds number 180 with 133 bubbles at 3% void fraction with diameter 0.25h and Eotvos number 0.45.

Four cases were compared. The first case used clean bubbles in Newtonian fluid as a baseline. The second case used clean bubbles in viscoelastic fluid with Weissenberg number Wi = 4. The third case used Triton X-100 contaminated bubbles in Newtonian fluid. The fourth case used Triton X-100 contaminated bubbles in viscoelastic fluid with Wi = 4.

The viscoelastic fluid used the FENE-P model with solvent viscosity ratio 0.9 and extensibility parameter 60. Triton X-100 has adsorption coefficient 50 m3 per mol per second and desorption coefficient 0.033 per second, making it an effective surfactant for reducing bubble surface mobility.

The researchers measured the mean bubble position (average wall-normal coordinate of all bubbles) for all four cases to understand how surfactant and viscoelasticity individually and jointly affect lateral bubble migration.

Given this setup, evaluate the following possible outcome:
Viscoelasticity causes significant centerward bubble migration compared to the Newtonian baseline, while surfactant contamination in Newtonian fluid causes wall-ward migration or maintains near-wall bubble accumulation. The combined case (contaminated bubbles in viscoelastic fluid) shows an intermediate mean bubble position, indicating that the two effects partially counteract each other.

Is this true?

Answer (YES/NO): NO